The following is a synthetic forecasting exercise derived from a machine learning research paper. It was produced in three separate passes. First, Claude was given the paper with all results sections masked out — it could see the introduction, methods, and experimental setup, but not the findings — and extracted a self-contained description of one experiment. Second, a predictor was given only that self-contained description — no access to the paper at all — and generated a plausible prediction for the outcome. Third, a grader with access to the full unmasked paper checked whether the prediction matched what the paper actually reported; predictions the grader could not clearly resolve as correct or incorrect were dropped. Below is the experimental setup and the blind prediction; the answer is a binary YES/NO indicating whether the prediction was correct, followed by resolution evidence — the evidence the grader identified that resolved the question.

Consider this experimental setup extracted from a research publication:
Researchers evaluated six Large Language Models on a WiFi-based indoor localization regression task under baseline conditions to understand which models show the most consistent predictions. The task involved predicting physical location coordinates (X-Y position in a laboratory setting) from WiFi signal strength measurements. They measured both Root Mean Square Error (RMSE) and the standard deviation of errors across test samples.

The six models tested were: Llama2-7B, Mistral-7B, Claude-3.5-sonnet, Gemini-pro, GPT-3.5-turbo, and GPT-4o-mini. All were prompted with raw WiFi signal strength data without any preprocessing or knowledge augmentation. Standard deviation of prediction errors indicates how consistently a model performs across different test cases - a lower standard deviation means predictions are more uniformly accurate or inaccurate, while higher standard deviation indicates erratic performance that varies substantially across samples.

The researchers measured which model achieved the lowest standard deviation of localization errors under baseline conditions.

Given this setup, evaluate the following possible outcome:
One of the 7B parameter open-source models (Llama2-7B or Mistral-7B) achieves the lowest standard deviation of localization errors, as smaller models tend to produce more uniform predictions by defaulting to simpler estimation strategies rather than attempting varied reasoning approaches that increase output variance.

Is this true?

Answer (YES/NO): YES